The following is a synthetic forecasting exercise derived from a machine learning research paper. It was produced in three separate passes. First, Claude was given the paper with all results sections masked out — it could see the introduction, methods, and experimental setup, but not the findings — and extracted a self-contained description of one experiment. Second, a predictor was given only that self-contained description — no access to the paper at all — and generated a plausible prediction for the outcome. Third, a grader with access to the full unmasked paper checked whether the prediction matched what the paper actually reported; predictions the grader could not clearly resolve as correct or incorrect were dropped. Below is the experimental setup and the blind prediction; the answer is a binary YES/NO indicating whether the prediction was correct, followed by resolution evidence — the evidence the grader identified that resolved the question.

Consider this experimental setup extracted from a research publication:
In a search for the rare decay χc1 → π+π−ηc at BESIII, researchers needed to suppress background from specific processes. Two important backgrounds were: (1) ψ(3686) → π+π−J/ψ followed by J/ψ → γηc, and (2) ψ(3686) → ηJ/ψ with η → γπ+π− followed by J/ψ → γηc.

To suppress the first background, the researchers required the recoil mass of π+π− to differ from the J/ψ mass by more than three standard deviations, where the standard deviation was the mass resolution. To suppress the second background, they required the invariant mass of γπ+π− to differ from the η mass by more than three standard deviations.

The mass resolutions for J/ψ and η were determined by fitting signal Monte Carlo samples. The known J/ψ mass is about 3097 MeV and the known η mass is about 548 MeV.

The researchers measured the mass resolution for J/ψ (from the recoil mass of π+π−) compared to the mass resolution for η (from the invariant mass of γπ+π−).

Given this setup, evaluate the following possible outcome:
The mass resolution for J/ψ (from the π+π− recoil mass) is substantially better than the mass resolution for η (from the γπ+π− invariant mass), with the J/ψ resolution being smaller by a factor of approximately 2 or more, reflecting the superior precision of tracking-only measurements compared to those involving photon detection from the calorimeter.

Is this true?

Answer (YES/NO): NO